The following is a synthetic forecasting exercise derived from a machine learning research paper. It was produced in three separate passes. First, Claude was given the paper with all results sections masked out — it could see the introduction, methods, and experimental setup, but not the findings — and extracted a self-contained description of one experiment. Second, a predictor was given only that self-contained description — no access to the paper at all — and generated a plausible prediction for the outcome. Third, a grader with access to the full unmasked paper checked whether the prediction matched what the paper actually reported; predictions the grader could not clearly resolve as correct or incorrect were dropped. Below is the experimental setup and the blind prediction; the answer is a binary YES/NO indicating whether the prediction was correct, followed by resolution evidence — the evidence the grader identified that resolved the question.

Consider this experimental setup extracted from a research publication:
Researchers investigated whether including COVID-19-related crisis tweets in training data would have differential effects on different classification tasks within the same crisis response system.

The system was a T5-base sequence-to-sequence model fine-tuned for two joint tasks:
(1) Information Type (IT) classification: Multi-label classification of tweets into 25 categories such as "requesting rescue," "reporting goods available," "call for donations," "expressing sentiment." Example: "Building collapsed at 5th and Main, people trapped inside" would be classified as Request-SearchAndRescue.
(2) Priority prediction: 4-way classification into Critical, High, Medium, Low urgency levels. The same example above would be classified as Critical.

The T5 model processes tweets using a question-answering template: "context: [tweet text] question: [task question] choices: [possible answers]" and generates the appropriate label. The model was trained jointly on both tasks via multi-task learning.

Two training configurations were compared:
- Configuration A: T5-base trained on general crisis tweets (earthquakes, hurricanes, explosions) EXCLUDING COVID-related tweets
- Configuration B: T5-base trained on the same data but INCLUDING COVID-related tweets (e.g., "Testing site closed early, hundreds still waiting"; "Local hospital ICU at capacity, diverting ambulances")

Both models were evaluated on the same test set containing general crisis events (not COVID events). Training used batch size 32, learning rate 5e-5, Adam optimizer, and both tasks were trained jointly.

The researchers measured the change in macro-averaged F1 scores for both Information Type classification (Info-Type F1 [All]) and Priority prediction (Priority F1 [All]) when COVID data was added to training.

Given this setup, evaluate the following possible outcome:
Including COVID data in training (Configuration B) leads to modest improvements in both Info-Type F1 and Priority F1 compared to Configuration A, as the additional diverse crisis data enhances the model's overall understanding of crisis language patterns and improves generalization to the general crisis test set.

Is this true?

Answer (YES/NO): NO